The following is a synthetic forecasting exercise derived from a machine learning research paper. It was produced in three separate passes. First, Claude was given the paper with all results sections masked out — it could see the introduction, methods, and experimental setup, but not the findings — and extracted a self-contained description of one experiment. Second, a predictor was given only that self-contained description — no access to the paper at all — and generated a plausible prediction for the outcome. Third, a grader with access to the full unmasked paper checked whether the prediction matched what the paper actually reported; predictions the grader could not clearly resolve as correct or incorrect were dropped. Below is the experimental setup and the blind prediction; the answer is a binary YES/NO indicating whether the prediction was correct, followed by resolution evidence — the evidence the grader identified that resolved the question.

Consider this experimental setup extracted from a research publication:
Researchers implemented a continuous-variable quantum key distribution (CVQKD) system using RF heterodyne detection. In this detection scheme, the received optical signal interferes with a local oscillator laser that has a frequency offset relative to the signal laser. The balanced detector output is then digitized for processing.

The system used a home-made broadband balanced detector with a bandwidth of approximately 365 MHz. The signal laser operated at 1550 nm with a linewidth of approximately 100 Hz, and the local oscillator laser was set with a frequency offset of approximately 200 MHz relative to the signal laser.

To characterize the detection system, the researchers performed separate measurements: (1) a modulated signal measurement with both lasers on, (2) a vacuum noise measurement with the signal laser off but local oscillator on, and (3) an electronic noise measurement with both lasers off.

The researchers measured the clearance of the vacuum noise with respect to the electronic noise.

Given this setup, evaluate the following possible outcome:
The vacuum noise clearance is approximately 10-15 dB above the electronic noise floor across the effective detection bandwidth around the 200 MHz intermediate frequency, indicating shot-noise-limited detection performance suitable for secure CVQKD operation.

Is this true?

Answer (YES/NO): YES